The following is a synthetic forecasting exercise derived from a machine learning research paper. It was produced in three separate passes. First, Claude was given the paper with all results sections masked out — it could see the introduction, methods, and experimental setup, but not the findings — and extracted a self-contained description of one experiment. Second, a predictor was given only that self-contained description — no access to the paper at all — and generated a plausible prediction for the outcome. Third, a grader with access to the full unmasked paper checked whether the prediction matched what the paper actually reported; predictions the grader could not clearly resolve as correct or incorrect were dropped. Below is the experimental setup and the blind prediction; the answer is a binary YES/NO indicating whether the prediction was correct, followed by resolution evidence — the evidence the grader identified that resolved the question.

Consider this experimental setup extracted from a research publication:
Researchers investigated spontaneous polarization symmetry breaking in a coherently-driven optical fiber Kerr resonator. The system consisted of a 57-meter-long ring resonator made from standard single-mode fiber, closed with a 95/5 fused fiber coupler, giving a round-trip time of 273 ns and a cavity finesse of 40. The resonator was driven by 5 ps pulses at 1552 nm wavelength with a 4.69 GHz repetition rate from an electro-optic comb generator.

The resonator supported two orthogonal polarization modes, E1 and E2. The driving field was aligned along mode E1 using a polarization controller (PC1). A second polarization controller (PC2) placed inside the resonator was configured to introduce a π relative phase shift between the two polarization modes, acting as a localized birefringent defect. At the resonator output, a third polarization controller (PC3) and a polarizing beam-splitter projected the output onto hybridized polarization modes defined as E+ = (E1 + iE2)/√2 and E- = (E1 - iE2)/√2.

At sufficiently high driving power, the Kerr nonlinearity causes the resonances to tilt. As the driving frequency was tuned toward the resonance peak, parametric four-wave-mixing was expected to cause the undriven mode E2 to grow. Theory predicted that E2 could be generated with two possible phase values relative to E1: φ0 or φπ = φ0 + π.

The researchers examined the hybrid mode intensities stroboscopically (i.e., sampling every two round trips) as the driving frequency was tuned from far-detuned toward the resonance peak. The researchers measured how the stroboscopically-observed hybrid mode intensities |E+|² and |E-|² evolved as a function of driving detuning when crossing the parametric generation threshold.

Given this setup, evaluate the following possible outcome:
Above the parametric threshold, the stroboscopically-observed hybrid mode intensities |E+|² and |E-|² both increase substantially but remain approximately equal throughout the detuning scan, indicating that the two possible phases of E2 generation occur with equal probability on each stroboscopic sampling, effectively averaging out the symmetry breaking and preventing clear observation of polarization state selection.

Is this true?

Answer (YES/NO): NO